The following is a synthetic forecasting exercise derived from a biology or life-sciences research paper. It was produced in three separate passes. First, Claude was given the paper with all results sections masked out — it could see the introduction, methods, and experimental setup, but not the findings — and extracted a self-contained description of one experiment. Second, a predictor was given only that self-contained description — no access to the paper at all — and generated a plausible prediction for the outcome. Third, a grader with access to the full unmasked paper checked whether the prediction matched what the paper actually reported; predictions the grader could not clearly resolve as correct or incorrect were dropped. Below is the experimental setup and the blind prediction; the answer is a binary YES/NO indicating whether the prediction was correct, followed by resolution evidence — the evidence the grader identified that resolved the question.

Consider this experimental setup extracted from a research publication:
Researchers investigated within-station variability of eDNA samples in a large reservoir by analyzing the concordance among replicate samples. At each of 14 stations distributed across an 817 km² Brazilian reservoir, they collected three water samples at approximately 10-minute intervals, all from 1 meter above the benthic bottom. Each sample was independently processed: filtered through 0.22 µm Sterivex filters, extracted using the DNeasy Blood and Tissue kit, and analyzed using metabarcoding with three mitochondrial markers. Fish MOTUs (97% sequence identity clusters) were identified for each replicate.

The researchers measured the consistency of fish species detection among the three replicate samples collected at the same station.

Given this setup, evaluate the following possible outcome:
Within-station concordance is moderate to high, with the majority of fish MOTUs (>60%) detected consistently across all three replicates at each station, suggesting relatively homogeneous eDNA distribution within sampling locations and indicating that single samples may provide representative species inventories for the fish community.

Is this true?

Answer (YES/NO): NO